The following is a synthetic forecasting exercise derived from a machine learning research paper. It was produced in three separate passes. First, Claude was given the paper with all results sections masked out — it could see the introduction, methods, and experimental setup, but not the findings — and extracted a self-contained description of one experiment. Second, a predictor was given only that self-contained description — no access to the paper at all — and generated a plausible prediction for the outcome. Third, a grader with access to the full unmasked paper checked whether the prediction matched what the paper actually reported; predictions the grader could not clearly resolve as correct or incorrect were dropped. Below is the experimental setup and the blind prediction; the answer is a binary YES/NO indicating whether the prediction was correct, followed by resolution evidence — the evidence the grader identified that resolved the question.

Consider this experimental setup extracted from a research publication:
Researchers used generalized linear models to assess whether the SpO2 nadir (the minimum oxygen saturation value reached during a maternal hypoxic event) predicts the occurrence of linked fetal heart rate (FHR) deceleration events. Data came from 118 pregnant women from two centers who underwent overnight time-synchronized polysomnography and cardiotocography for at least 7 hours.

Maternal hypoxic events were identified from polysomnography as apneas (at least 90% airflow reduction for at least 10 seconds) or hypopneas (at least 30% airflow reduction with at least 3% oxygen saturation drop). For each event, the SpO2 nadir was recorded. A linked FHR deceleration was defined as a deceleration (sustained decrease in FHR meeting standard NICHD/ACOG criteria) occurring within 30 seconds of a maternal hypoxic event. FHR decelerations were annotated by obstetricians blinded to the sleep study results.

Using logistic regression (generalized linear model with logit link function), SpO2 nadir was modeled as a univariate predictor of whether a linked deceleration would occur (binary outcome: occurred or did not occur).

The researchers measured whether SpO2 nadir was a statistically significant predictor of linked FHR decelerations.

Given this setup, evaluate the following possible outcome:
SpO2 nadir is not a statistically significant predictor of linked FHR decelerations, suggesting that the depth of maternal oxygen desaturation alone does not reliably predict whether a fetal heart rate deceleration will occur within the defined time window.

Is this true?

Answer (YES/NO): YES